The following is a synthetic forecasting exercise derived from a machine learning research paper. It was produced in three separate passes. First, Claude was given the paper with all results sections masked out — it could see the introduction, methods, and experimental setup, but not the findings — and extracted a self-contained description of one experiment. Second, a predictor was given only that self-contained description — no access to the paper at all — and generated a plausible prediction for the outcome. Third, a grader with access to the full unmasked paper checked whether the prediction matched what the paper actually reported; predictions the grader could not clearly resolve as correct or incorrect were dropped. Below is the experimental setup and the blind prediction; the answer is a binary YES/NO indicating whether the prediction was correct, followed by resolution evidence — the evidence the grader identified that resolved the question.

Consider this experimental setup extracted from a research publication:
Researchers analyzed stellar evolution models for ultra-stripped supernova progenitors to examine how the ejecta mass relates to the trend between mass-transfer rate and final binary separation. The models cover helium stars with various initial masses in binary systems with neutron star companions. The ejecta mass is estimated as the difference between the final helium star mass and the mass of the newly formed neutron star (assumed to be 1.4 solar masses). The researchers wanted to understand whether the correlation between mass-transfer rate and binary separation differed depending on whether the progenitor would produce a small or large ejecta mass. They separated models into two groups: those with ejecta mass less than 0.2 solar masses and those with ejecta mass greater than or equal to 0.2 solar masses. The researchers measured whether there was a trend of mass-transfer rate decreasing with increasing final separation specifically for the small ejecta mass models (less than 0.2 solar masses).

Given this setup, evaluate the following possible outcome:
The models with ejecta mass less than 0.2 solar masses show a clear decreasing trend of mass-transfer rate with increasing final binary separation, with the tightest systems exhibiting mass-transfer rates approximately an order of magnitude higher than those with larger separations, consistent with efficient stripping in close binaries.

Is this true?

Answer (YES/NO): YES